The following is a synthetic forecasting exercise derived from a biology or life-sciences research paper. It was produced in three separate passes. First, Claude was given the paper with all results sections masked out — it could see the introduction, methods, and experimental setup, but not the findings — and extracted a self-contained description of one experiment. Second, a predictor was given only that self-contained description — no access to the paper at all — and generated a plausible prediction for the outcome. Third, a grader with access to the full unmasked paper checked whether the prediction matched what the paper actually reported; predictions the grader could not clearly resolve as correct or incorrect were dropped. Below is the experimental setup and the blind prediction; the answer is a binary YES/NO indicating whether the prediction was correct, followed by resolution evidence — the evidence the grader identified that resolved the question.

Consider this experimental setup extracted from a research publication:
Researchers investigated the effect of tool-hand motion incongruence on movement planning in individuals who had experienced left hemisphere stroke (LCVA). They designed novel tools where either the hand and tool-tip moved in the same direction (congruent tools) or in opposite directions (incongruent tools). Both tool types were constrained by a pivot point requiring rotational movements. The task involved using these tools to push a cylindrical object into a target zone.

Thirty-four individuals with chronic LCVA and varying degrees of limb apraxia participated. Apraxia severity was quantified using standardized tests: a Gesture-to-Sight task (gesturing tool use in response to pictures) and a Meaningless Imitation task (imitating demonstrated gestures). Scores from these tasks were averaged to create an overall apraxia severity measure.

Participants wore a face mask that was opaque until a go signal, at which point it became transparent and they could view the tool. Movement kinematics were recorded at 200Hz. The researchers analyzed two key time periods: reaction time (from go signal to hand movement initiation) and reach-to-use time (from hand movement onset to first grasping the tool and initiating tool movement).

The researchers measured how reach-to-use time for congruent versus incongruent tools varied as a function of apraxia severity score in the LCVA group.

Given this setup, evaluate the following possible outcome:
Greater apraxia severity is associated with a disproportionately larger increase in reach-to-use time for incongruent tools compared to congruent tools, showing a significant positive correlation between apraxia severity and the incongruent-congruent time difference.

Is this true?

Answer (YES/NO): YES